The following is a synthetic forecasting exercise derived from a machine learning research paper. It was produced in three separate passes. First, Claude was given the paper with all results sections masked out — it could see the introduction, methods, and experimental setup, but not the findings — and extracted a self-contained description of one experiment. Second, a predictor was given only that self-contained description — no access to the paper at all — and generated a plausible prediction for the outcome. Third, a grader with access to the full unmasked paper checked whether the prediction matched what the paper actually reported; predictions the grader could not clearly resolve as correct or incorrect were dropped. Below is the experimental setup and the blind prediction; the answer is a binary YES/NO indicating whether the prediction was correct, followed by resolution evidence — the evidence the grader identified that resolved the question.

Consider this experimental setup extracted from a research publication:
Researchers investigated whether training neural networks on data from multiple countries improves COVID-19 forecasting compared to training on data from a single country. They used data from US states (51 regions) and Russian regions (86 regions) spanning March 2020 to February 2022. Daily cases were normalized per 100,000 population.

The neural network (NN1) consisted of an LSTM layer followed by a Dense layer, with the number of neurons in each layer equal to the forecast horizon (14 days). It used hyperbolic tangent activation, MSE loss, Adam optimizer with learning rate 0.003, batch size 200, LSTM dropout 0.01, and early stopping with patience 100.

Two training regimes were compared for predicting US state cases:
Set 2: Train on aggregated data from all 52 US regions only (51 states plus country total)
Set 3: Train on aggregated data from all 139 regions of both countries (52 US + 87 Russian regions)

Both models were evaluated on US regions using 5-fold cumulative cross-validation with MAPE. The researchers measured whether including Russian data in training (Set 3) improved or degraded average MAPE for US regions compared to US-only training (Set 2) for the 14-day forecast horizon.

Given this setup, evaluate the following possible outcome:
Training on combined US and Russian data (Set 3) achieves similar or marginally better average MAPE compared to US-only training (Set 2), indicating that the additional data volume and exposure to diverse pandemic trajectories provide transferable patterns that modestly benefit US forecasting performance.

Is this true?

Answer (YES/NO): YES